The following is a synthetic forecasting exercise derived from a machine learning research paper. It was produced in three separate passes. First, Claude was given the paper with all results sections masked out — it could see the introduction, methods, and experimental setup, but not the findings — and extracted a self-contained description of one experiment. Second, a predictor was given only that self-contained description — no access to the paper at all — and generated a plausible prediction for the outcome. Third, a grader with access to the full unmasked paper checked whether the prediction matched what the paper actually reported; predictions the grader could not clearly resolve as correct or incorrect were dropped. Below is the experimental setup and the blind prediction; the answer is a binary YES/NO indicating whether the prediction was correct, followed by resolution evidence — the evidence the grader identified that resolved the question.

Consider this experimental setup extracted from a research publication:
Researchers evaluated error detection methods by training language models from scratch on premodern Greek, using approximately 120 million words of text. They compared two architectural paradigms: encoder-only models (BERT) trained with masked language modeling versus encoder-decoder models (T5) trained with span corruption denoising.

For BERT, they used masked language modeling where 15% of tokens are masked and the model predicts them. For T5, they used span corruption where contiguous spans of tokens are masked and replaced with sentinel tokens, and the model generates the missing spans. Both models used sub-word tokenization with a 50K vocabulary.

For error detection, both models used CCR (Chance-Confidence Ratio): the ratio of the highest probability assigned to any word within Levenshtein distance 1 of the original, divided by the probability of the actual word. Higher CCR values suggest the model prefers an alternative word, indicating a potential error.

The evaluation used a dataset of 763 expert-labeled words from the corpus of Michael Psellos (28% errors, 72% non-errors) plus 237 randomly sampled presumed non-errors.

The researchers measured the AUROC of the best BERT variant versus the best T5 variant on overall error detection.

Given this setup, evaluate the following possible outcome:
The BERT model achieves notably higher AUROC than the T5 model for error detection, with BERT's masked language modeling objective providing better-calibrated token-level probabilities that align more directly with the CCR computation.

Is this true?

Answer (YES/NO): YES